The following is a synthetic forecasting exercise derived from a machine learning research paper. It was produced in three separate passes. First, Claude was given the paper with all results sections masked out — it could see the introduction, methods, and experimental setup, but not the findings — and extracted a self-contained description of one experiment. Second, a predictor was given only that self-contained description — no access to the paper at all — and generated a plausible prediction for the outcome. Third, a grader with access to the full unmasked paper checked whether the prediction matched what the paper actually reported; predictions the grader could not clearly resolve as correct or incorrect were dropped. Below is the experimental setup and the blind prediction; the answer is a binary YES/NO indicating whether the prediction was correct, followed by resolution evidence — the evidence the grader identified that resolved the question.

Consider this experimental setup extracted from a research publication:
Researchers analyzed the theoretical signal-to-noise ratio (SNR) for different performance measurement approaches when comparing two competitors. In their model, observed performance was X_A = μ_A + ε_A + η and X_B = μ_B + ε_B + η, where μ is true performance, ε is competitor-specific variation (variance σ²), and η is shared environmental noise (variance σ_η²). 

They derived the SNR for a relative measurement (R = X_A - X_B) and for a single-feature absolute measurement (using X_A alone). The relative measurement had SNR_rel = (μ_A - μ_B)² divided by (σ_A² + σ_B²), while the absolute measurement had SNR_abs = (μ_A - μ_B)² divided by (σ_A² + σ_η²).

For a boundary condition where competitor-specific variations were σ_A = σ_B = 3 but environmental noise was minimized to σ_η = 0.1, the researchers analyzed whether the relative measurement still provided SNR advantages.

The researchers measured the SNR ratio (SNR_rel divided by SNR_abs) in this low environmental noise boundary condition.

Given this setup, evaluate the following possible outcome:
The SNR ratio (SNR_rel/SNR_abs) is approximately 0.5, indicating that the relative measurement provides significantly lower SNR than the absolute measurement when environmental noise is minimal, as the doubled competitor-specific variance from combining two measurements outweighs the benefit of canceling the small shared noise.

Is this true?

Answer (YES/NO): YES